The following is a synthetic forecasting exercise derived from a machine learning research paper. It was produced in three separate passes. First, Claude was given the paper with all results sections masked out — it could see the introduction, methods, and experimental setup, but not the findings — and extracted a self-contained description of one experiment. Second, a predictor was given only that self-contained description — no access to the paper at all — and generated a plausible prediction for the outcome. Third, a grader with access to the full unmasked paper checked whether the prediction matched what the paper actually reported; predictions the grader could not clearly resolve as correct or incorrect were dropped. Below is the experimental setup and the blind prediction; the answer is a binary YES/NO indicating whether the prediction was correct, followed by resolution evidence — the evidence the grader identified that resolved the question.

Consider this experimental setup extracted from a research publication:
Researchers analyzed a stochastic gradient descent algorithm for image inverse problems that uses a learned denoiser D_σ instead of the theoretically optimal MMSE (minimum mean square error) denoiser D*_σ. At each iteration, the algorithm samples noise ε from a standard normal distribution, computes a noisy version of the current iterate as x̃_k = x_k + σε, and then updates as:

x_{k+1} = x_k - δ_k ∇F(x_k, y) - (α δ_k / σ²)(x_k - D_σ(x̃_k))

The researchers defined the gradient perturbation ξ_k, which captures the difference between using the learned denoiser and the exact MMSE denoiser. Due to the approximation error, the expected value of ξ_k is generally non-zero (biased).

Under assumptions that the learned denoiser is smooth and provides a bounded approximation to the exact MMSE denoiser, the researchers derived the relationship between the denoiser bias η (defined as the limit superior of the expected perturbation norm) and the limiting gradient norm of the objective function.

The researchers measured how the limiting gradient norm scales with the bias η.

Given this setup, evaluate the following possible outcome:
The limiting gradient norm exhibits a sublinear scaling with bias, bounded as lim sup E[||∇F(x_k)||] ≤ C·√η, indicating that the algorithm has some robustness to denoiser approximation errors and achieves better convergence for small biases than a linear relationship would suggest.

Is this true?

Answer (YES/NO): YES